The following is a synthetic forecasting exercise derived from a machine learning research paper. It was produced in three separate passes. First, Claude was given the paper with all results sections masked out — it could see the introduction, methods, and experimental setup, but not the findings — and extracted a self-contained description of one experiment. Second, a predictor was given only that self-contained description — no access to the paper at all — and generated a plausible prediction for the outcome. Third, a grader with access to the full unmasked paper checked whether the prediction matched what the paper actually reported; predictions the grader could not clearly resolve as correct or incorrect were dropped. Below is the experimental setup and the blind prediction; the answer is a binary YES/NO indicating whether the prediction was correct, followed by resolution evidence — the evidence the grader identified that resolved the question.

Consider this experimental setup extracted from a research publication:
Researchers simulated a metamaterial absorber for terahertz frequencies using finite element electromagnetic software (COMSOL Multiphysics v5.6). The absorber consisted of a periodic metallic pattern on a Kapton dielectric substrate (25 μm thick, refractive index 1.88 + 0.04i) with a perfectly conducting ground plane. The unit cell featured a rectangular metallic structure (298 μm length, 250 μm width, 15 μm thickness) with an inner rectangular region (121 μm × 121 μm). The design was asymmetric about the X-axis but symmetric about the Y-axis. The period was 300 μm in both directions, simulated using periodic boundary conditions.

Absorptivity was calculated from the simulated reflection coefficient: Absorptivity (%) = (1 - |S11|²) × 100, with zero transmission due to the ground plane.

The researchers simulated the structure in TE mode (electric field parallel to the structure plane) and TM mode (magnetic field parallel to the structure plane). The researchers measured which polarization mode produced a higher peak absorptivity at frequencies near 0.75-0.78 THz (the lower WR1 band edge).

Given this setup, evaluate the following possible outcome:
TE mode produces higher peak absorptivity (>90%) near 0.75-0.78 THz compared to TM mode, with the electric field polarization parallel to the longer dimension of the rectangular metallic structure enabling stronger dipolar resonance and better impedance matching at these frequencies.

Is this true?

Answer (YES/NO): YES